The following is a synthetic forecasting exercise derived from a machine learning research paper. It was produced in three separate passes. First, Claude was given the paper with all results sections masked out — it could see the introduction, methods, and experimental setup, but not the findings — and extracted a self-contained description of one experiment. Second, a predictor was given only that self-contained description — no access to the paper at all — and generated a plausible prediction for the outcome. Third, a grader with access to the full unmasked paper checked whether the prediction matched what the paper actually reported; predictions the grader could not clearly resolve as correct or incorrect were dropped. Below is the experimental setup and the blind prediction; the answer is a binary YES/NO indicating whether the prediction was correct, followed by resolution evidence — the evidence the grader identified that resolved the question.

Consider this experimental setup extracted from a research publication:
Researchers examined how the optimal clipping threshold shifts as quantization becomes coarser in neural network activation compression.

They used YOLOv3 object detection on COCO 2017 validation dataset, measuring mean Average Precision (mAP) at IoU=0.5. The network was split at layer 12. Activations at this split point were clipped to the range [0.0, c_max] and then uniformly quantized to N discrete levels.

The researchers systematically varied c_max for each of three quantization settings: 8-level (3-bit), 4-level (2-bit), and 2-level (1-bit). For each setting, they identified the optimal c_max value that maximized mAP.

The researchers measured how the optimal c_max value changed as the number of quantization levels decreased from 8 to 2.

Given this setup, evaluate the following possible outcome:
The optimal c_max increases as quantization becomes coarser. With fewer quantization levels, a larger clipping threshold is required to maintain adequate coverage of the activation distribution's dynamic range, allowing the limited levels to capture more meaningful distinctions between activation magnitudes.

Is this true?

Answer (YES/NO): NO